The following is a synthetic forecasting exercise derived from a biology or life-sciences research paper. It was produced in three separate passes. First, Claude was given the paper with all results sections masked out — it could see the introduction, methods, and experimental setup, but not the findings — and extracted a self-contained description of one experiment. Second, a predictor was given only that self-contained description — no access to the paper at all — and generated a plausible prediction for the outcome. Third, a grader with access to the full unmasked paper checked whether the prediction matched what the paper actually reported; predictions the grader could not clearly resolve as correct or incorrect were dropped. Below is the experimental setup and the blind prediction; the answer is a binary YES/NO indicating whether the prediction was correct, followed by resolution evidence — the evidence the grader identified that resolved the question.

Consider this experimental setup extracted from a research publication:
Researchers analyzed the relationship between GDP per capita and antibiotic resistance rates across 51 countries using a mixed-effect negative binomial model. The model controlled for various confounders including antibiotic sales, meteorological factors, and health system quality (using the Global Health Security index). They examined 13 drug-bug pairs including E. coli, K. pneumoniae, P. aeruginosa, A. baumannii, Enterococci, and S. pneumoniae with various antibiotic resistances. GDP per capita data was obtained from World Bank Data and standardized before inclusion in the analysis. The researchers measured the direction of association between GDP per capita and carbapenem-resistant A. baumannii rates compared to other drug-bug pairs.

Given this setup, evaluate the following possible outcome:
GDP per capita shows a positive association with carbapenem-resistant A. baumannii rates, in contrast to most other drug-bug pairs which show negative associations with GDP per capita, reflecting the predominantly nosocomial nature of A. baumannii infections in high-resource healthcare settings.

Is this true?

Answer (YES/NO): YES